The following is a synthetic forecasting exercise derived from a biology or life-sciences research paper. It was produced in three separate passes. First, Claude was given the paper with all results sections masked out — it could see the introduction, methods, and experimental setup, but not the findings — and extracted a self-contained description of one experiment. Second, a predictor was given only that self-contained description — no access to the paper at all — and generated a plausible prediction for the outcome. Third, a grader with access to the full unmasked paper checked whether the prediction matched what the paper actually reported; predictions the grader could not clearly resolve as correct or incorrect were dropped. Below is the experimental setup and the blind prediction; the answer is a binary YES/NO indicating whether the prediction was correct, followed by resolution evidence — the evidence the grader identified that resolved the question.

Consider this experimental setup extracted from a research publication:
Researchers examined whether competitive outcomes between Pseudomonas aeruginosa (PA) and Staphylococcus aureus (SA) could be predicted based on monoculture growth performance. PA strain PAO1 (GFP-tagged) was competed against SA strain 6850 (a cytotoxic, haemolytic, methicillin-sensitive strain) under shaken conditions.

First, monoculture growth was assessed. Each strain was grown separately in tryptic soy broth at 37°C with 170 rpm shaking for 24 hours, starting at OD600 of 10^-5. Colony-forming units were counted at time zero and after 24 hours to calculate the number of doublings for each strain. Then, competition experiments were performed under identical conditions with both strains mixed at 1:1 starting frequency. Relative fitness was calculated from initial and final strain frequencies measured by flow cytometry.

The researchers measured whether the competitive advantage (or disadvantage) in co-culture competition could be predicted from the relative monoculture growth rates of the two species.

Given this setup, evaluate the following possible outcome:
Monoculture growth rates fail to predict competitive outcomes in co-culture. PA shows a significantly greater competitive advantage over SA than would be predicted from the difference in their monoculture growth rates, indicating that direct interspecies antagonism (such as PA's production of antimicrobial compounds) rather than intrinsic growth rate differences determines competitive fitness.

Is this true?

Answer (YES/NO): YES